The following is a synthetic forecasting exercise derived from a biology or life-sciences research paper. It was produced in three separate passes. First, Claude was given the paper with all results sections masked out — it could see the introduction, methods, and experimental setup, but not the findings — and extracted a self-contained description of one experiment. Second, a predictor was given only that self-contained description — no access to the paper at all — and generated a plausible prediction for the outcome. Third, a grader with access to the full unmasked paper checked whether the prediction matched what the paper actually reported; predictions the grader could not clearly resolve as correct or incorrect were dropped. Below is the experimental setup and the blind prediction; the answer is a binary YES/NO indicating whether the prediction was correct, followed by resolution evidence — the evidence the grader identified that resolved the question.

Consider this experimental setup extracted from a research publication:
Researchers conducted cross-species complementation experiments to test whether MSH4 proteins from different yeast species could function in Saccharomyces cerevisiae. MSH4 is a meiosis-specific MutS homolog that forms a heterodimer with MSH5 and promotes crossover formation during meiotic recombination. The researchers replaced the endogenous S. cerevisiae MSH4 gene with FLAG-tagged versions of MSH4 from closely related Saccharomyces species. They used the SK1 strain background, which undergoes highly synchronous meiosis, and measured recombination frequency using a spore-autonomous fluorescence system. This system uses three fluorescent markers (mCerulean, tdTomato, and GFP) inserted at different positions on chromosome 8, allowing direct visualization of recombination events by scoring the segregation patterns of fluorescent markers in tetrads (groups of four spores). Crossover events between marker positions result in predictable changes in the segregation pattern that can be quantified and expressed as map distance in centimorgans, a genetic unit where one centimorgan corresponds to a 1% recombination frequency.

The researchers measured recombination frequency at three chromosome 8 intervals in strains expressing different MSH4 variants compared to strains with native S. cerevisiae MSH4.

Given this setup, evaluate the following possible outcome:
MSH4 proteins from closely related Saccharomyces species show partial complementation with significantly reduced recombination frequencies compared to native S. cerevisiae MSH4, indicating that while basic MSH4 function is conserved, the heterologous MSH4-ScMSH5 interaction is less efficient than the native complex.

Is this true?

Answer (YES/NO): NO